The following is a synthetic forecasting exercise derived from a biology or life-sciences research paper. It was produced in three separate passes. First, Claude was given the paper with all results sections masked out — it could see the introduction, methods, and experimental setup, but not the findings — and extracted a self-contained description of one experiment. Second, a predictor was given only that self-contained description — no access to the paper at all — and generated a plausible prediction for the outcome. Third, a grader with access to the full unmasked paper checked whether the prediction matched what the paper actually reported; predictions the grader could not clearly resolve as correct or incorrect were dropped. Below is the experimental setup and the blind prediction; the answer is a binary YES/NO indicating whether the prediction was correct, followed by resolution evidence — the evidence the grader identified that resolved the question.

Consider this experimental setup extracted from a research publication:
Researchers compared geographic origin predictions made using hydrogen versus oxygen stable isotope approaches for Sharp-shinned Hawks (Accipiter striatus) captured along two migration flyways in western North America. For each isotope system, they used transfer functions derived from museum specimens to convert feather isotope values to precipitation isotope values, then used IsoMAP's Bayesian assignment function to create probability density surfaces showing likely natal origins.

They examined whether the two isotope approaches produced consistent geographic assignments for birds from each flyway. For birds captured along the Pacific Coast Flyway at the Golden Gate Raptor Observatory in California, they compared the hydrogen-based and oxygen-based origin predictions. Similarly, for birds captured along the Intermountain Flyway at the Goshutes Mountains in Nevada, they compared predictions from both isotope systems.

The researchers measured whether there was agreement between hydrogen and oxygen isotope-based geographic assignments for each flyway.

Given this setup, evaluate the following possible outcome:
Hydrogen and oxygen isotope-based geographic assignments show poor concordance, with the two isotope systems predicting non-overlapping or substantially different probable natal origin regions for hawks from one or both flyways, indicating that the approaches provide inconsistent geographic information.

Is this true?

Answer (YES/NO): YES